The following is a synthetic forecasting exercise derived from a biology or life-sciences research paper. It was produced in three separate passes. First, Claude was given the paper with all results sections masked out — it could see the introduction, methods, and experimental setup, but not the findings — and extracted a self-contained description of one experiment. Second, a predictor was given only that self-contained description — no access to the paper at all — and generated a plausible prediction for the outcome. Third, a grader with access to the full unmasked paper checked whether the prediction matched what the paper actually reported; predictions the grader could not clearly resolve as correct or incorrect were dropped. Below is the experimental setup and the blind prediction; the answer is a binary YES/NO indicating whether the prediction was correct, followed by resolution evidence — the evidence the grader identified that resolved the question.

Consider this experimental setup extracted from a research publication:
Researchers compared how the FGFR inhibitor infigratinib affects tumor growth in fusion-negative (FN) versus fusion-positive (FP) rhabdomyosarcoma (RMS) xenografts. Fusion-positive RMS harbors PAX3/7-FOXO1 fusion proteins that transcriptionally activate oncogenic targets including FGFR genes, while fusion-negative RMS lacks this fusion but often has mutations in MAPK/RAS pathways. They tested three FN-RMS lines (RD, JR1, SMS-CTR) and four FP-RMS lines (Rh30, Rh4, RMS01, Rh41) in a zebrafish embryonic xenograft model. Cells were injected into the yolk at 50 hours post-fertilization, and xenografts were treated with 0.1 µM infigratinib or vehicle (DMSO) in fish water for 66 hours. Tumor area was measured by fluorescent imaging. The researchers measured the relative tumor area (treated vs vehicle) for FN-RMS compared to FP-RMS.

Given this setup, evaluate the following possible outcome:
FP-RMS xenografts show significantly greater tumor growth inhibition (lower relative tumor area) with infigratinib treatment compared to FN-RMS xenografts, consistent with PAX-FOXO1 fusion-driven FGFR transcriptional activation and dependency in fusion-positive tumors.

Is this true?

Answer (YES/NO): NO